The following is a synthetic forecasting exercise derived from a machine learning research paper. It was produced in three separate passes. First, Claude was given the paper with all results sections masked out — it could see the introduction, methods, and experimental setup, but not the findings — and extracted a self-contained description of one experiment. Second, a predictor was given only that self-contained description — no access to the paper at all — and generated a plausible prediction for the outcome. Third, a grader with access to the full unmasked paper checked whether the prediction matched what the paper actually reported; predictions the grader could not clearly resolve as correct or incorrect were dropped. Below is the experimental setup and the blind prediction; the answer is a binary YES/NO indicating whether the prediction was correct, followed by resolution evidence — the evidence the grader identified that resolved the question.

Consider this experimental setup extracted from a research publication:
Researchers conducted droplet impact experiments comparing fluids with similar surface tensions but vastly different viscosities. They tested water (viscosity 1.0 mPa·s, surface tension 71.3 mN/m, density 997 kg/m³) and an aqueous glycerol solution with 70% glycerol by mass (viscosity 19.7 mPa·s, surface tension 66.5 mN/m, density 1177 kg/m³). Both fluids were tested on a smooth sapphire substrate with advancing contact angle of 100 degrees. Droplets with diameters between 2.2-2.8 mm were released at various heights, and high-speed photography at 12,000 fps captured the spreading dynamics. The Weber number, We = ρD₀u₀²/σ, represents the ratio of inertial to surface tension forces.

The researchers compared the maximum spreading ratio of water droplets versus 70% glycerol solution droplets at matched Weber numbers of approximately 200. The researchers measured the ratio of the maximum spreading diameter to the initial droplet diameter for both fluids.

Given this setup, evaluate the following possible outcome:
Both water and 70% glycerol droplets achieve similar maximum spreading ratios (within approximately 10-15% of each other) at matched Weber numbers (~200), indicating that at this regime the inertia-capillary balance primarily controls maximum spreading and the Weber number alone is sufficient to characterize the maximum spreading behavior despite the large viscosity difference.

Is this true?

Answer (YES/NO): NO